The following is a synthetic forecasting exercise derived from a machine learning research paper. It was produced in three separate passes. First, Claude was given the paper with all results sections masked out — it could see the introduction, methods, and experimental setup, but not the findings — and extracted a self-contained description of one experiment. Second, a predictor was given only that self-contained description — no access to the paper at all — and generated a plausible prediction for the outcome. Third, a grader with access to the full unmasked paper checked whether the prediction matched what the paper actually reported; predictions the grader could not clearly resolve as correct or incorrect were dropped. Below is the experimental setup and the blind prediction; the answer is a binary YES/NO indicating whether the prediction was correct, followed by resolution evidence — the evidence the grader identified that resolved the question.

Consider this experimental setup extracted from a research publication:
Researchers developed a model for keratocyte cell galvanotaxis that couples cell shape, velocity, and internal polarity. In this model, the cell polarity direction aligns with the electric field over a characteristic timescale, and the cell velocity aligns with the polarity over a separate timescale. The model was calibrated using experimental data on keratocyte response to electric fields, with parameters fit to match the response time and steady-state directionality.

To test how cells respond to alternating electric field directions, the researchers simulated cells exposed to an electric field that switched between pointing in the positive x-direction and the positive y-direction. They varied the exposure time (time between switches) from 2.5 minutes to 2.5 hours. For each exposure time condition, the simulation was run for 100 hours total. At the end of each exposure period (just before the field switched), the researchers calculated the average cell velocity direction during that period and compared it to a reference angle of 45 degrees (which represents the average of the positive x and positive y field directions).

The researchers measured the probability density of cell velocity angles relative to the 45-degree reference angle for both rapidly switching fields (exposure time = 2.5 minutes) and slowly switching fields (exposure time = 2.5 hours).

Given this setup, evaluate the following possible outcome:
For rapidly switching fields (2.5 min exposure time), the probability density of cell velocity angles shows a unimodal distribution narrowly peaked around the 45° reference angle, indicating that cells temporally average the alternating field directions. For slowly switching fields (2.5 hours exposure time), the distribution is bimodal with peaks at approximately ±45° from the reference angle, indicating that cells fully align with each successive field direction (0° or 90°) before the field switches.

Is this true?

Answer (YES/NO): NO